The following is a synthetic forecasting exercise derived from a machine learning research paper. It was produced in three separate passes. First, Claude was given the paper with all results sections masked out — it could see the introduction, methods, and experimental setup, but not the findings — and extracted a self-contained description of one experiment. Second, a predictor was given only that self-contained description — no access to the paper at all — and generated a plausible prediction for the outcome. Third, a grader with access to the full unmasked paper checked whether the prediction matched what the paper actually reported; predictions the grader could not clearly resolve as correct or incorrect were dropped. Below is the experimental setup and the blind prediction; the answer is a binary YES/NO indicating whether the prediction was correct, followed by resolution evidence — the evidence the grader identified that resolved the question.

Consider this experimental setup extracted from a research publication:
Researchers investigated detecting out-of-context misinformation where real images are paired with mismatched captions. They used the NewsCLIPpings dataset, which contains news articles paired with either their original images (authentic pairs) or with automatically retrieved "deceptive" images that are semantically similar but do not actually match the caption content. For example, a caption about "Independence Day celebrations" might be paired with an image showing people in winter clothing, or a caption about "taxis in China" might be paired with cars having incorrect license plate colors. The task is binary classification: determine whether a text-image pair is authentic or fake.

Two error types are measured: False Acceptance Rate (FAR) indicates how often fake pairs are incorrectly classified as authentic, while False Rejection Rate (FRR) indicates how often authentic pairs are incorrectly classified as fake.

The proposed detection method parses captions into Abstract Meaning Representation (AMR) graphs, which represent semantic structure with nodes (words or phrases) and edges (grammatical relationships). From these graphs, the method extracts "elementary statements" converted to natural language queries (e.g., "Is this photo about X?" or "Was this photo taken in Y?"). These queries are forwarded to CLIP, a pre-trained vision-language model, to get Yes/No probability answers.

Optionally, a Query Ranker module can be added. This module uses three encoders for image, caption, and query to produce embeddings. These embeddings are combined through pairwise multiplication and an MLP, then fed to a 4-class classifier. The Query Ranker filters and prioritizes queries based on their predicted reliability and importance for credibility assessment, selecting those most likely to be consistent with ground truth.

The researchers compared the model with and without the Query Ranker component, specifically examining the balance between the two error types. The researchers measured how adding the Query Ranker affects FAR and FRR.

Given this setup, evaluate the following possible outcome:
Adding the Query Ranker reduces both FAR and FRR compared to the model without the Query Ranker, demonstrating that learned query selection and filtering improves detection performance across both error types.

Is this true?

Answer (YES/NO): NO